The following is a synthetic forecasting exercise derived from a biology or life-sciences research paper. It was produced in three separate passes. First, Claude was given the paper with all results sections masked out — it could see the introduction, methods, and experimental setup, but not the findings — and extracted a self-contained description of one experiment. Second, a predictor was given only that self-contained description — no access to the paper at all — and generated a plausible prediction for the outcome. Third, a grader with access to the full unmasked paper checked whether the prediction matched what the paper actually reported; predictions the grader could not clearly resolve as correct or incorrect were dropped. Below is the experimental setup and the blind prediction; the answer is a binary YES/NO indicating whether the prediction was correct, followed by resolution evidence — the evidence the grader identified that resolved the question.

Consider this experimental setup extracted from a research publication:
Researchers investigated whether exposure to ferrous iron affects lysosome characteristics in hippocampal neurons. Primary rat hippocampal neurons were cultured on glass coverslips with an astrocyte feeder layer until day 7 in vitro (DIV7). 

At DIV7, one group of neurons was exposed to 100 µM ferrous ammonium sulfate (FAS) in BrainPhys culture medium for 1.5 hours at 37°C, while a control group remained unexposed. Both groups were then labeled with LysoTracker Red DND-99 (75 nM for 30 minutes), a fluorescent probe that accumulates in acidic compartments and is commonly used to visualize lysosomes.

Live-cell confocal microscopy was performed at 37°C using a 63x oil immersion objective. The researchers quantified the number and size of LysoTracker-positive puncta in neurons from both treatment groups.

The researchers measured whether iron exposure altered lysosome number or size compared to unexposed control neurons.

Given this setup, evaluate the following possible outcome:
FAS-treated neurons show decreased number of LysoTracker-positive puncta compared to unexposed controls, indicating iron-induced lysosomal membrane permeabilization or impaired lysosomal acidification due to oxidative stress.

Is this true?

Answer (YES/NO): NO